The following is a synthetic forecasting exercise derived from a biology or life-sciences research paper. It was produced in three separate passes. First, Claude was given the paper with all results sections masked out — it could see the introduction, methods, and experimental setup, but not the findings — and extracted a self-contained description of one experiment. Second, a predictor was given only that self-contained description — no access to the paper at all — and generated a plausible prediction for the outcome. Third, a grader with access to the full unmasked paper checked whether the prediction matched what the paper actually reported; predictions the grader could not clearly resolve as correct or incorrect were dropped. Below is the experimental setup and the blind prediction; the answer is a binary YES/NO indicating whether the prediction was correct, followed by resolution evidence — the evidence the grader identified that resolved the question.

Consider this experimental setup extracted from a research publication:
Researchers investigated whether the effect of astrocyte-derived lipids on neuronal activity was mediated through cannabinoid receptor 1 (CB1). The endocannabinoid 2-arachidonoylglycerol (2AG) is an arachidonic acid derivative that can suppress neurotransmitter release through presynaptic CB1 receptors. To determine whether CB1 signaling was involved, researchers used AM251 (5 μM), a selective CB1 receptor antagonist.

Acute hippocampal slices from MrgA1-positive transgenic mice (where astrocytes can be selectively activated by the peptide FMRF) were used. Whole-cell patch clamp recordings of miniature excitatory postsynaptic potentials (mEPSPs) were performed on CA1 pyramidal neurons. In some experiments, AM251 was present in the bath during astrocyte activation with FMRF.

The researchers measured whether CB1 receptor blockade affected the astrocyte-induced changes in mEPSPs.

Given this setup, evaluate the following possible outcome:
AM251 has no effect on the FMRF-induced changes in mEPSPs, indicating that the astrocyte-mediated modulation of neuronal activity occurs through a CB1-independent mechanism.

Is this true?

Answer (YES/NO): YES